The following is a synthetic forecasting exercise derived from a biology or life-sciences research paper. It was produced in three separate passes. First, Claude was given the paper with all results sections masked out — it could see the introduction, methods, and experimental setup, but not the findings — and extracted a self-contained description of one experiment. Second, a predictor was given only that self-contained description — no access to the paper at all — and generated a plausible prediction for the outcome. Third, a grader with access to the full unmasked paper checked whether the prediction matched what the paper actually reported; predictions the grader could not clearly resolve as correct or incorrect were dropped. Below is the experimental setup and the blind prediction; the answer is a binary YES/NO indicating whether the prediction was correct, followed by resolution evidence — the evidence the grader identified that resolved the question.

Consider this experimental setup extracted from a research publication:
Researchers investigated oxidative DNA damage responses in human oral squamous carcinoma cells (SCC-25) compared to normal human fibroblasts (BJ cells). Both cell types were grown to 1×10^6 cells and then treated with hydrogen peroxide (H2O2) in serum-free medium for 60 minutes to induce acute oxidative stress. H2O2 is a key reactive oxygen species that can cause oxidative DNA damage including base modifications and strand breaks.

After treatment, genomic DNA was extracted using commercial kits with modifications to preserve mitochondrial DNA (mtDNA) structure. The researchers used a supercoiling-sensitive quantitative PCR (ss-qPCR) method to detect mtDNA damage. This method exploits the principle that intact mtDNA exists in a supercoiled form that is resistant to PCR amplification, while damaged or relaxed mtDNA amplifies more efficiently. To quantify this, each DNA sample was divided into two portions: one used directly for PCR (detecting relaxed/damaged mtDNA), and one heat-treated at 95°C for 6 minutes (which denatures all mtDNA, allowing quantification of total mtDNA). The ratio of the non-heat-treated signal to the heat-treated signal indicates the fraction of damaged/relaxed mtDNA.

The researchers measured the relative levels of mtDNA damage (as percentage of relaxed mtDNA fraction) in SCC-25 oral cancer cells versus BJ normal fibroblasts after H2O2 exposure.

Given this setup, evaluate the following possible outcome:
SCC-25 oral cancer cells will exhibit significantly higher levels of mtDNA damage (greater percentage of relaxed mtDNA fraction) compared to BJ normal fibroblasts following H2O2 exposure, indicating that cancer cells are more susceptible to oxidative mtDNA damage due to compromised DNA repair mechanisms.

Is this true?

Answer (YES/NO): YES